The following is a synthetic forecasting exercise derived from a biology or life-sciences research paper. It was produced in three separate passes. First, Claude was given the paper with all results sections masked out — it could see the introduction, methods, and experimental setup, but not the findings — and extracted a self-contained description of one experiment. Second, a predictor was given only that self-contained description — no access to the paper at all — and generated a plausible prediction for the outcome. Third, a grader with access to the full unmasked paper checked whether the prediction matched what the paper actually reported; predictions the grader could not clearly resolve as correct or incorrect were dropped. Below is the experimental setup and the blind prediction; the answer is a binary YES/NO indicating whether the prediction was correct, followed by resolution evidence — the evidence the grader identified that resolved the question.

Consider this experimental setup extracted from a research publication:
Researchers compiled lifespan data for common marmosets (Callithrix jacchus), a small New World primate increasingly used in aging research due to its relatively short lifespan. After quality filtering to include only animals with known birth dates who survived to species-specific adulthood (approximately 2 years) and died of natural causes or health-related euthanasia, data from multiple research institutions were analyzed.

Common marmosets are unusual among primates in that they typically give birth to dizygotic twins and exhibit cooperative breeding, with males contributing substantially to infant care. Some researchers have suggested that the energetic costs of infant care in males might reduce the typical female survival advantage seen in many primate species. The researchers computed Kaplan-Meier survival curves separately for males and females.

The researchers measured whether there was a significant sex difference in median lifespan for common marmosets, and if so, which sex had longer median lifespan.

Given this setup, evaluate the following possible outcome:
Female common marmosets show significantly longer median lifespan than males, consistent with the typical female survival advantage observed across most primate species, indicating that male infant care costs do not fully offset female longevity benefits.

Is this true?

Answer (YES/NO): NO